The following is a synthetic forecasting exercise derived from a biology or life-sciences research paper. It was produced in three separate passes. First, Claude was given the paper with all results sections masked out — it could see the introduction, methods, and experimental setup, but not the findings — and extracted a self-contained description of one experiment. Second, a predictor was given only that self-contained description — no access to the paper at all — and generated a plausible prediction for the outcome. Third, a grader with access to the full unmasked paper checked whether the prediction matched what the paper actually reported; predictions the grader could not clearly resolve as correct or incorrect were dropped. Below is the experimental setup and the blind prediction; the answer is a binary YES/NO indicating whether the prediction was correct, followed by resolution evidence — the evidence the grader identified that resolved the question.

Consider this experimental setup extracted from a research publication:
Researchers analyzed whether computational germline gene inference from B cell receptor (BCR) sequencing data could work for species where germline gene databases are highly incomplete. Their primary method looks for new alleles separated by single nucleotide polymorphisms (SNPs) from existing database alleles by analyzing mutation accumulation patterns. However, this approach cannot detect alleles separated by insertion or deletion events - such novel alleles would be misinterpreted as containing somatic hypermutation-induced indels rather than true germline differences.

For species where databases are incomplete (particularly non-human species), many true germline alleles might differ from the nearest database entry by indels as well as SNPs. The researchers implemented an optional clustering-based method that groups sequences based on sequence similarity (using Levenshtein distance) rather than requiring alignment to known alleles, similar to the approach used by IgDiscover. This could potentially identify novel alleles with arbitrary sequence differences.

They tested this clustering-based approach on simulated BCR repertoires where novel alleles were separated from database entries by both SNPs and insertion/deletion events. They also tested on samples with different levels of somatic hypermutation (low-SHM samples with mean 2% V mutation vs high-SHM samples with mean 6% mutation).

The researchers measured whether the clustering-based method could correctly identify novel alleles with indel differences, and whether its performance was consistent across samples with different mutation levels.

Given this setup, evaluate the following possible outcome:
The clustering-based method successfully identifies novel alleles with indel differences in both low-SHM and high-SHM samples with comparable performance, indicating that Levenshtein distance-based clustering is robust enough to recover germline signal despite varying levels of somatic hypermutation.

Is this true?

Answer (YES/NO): NO